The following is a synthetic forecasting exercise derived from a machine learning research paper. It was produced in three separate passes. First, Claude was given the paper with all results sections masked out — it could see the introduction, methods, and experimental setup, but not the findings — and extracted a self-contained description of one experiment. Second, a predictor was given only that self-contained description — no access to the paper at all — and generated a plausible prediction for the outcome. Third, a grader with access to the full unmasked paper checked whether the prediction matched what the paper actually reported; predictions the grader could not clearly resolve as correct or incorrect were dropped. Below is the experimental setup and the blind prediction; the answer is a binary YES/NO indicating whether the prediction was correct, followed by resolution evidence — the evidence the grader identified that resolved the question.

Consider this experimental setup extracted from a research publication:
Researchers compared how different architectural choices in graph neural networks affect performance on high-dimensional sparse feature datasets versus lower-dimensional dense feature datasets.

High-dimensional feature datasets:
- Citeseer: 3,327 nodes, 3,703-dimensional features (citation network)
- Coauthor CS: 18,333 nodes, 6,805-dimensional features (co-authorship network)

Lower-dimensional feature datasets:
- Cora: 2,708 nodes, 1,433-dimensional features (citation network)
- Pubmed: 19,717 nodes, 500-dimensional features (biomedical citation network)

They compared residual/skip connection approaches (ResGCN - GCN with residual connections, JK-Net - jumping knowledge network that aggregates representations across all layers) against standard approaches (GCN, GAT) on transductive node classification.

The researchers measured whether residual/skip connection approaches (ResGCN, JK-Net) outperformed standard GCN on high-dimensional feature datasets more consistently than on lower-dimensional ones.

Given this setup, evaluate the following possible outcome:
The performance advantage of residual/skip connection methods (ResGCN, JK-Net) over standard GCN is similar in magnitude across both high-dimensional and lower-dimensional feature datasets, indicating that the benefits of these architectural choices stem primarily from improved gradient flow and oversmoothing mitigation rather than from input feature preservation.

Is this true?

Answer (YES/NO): NO